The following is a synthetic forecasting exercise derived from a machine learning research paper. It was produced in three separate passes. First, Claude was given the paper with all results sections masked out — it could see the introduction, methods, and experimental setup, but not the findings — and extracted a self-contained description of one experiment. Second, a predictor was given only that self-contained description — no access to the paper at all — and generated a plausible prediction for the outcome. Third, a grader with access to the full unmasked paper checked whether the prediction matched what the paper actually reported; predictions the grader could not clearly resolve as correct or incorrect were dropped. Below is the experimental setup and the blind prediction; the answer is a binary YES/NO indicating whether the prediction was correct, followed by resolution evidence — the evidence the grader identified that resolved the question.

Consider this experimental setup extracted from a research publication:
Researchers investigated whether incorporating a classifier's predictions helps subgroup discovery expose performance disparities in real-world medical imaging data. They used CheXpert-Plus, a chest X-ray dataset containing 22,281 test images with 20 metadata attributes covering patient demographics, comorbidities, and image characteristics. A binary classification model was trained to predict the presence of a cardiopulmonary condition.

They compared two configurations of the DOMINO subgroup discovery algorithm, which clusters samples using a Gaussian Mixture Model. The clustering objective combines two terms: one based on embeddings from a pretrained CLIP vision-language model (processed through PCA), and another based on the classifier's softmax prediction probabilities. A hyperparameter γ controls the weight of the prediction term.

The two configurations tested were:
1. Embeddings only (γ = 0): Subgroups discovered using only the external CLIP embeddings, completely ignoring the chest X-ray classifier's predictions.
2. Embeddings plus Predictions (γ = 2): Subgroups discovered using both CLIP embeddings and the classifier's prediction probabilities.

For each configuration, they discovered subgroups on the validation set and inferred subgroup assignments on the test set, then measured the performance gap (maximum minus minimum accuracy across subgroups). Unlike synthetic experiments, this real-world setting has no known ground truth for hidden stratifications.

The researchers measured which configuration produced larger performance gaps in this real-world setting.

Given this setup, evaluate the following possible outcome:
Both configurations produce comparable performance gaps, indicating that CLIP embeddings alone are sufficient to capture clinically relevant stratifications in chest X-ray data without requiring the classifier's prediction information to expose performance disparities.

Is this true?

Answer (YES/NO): NO